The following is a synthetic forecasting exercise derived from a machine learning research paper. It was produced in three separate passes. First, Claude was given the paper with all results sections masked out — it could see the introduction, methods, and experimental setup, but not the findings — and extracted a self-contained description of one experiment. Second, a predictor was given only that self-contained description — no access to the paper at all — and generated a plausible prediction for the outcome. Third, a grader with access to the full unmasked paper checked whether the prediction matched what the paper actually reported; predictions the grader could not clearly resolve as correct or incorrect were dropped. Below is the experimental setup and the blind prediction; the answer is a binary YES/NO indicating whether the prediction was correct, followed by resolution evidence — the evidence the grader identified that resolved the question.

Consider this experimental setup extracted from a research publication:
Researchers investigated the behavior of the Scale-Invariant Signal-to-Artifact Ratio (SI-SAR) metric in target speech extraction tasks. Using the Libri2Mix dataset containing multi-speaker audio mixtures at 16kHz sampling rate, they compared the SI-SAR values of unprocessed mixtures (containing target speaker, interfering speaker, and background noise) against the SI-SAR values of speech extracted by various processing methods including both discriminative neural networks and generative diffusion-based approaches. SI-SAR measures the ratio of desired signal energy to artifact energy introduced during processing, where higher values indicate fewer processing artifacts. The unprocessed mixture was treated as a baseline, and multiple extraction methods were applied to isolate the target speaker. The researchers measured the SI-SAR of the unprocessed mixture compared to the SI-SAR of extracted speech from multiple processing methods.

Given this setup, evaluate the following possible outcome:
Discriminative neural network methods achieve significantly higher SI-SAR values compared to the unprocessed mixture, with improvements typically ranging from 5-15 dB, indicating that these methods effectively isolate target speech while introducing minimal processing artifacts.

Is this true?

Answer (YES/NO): NO